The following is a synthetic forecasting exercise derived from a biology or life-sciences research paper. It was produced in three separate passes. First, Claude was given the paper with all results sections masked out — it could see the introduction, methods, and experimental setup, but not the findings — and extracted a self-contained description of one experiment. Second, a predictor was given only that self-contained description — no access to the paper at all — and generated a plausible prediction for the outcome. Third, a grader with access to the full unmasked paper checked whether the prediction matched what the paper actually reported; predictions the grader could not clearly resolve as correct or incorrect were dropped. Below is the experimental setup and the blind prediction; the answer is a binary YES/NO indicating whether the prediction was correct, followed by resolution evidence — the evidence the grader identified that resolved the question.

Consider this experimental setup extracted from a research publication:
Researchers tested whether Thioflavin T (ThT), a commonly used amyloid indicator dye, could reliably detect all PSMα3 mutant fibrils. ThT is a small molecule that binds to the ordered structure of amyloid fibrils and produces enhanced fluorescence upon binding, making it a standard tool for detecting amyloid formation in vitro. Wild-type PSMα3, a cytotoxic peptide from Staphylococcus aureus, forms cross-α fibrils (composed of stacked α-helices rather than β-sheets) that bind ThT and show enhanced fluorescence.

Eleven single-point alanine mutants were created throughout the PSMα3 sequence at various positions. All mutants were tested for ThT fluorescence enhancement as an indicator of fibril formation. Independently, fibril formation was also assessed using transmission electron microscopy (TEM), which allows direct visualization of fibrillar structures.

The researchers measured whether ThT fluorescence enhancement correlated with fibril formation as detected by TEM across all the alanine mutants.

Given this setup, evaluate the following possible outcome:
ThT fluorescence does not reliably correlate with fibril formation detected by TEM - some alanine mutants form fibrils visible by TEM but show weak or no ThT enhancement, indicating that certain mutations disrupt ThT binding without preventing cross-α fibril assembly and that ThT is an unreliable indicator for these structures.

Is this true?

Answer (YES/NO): YES